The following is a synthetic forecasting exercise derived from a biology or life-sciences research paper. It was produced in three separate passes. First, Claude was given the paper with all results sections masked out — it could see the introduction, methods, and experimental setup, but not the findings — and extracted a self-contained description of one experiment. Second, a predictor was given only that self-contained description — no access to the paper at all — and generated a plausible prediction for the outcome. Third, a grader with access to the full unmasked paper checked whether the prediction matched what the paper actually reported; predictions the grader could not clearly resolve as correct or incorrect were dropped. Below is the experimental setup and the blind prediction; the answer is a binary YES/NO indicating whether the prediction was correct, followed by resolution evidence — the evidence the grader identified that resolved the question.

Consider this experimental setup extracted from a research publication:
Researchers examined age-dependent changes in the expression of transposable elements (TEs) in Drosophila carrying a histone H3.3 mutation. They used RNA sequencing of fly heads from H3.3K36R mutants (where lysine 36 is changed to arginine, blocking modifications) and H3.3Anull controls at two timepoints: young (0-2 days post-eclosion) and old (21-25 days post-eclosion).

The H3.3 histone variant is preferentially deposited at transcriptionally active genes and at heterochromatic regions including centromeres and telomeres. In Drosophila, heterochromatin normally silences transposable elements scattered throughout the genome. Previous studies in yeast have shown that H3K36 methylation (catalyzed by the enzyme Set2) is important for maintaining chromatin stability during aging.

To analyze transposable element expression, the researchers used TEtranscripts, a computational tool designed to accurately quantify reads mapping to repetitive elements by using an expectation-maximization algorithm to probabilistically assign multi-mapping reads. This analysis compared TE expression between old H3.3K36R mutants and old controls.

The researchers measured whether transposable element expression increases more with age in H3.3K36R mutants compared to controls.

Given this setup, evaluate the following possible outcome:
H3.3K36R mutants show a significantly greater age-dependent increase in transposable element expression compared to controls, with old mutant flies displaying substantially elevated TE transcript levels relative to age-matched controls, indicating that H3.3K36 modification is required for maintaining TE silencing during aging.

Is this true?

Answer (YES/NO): YES